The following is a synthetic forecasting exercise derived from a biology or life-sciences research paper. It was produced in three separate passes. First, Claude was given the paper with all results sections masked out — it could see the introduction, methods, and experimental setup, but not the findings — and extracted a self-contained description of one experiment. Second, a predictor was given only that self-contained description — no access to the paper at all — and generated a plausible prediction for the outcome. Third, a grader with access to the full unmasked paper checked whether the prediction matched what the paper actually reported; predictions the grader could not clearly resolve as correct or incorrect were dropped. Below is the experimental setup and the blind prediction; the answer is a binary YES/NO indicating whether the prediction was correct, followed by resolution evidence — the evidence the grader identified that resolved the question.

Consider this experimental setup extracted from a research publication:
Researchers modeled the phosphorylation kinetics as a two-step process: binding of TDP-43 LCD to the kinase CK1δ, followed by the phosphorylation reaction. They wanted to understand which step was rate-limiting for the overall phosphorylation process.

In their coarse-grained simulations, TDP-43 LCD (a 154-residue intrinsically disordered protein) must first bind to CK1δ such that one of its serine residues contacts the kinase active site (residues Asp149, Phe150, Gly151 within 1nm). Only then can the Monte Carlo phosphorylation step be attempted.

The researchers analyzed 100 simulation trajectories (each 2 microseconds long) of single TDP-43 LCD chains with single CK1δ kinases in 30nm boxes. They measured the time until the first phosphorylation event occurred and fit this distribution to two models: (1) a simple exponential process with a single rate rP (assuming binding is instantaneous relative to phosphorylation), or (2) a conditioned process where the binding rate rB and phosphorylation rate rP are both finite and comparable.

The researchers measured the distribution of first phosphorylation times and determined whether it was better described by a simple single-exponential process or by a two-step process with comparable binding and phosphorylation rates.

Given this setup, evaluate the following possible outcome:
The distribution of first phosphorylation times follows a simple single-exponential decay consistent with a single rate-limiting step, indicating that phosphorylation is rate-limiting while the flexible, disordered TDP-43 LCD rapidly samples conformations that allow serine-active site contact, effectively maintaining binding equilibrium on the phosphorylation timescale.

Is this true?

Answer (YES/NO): NO